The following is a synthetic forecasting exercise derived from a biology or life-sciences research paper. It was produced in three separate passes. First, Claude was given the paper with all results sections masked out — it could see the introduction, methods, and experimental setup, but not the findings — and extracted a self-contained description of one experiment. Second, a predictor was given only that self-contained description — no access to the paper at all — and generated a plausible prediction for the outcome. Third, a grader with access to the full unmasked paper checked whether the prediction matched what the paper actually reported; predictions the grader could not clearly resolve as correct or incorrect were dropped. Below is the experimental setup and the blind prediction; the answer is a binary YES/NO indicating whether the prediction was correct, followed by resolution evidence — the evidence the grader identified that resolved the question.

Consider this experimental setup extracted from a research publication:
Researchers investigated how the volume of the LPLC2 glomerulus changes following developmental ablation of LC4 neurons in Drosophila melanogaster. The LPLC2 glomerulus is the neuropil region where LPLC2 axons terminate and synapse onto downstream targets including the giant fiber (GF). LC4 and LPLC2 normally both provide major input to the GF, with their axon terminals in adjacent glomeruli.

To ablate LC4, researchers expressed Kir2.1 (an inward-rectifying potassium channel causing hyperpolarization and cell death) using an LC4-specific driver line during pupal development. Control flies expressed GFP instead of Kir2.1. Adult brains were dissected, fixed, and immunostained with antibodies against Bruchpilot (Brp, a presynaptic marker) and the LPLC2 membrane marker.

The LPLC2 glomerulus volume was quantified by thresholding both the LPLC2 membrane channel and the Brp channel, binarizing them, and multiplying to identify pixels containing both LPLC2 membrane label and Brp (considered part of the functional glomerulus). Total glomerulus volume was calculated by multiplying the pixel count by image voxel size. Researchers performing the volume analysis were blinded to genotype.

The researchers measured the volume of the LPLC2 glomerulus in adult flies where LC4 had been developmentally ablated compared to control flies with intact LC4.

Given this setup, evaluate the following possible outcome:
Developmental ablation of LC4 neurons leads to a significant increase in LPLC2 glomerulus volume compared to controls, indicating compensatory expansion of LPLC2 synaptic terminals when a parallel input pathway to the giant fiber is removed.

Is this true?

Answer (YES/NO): YES